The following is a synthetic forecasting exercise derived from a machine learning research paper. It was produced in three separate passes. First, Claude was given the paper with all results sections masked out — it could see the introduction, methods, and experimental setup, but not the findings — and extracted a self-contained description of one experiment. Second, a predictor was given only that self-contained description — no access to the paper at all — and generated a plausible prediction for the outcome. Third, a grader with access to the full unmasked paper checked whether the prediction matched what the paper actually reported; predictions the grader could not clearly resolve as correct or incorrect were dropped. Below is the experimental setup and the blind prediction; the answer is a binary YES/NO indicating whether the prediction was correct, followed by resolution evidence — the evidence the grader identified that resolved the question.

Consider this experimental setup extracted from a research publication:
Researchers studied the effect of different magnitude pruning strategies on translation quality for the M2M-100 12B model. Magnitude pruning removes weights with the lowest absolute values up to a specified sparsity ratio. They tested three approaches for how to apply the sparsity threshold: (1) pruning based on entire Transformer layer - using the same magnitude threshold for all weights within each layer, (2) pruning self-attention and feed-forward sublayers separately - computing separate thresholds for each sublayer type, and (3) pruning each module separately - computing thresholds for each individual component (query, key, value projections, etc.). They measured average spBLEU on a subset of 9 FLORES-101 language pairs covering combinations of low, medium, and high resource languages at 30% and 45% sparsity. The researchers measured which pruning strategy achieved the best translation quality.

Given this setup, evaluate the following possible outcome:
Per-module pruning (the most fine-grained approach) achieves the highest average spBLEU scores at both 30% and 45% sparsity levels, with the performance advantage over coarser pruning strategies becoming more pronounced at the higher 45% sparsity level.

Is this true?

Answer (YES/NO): NO